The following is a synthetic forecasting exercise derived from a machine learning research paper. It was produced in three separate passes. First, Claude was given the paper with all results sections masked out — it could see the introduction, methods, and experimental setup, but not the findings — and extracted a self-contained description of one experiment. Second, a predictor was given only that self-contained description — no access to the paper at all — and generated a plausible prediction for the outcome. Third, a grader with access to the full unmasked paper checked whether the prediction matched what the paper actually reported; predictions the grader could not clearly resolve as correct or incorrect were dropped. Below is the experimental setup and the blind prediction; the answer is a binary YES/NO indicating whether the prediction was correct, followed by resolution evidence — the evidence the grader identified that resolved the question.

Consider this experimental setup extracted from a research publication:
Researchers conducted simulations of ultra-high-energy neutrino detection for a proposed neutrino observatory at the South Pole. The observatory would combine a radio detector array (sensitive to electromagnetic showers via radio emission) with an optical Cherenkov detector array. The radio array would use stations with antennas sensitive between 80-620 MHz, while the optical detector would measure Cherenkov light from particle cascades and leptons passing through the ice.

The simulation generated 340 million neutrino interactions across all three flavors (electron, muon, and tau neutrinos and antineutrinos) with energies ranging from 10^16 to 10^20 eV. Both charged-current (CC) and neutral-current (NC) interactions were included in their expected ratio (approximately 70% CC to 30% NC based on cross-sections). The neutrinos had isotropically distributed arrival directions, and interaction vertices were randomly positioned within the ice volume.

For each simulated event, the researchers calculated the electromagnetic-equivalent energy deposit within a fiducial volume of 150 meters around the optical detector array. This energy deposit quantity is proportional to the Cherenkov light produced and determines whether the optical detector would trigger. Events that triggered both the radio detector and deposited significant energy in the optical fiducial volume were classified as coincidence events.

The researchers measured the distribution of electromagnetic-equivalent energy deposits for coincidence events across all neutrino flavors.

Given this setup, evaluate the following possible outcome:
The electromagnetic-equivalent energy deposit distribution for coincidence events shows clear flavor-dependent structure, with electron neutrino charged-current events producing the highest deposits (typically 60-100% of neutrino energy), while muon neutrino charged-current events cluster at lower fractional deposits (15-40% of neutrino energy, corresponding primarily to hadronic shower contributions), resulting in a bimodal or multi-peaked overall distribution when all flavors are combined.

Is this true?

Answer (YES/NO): NO